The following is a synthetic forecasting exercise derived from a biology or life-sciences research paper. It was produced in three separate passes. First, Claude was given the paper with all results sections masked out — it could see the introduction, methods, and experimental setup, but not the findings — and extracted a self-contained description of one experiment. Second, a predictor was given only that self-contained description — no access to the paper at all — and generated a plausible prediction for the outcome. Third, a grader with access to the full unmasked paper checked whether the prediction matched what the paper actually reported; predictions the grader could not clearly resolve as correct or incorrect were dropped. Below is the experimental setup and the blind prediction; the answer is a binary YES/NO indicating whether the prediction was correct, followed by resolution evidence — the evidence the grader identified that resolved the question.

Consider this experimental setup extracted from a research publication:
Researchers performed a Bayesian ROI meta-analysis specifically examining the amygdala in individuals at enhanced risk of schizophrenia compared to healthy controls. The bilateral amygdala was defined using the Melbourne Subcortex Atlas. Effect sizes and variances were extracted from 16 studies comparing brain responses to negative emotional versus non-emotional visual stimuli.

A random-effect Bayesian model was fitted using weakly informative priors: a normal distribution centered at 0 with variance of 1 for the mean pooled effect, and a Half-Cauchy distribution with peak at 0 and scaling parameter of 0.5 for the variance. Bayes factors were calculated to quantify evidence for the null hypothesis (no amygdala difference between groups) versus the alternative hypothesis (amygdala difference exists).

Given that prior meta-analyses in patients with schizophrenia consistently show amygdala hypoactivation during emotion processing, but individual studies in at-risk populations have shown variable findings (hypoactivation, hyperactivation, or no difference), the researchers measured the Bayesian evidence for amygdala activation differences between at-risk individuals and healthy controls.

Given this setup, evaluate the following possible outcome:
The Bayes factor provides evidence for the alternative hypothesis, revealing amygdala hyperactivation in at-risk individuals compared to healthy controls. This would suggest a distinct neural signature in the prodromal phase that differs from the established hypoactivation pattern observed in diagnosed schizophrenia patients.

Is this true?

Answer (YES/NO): NO